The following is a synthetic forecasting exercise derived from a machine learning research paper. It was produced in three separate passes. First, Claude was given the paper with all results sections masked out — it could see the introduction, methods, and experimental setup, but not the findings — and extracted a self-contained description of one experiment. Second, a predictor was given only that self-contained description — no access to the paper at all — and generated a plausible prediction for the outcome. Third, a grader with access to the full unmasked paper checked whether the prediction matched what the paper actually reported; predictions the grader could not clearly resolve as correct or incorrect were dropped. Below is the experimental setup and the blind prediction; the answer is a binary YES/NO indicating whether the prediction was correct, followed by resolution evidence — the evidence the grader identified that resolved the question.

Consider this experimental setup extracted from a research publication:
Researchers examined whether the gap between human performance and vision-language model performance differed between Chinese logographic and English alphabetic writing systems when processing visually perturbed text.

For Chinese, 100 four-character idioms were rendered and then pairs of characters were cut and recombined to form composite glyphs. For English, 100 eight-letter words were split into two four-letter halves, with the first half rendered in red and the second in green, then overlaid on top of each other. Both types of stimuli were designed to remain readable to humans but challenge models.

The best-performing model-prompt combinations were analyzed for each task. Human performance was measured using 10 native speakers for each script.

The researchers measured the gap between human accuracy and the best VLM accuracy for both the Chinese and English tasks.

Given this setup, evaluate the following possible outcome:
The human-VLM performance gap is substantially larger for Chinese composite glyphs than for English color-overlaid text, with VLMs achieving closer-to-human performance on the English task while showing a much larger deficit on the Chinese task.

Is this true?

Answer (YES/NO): YES